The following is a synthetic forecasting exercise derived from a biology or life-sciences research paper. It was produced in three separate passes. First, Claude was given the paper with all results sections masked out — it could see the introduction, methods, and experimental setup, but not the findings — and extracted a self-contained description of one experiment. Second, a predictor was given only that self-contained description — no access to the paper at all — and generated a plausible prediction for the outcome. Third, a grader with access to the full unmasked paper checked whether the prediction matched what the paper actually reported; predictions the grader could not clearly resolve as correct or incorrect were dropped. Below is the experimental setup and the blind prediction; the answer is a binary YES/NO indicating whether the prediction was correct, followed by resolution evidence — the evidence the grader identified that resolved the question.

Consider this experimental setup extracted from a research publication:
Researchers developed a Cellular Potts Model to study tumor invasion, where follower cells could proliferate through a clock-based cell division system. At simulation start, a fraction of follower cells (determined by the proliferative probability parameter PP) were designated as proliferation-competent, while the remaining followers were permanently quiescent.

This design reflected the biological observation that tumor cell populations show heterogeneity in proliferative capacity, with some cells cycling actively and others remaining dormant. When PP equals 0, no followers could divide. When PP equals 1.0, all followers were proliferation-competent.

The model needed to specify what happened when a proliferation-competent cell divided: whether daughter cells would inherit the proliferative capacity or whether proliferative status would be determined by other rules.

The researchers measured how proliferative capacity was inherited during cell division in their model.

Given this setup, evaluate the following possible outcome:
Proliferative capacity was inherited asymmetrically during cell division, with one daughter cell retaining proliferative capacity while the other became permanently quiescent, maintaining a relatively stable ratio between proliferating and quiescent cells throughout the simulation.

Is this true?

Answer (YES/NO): NO